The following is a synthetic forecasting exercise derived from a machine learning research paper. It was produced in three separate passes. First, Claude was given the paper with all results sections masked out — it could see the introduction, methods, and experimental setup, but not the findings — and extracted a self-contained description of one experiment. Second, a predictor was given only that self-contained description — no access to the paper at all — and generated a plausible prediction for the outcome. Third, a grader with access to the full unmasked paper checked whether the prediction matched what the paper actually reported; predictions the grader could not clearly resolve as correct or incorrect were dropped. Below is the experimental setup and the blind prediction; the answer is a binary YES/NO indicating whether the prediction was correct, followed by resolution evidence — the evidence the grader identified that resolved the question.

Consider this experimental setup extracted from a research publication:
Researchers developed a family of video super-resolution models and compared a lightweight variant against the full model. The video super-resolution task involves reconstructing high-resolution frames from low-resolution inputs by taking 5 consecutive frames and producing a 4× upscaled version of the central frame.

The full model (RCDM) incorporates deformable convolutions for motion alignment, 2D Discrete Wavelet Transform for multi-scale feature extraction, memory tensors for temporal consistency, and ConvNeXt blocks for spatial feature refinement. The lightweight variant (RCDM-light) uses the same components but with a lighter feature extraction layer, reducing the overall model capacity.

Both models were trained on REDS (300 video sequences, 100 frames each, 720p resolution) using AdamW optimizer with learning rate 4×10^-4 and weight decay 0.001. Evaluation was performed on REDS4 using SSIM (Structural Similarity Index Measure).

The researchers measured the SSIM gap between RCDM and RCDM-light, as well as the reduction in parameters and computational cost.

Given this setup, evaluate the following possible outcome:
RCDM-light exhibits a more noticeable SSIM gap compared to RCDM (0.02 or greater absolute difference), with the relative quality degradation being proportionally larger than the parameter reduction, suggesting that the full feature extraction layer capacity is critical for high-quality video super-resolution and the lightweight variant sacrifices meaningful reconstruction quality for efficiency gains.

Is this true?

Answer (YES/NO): NO